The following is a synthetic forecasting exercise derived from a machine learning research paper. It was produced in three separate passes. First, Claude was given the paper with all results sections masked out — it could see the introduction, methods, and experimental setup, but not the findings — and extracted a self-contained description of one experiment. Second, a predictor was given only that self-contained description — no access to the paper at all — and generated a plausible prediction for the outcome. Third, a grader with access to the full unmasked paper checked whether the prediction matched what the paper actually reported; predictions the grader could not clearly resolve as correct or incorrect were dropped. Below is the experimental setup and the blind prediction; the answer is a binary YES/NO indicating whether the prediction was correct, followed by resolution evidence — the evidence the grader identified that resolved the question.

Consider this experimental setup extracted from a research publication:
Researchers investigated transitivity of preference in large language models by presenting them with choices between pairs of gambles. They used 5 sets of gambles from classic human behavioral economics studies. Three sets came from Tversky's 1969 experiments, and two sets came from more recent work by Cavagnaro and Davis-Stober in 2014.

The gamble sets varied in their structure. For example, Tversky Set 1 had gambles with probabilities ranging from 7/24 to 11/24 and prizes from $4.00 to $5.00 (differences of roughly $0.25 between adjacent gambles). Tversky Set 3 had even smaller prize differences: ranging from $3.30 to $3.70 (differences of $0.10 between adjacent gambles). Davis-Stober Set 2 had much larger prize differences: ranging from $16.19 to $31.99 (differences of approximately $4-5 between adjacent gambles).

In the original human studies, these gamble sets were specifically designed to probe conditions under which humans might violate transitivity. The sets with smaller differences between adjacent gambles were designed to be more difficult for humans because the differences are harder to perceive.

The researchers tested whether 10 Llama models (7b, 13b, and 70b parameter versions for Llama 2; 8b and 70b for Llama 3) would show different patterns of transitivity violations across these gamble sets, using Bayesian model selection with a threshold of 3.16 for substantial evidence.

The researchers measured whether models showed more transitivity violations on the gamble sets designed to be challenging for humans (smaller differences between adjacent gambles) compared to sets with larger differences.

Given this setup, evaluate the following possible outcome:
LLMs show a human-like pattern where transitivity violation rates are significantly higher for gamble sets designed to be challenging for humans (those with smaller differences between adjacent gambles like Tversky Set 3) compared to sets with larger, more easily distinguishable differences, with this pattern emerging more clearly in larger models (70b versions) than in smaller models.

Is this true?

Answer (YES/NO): NO